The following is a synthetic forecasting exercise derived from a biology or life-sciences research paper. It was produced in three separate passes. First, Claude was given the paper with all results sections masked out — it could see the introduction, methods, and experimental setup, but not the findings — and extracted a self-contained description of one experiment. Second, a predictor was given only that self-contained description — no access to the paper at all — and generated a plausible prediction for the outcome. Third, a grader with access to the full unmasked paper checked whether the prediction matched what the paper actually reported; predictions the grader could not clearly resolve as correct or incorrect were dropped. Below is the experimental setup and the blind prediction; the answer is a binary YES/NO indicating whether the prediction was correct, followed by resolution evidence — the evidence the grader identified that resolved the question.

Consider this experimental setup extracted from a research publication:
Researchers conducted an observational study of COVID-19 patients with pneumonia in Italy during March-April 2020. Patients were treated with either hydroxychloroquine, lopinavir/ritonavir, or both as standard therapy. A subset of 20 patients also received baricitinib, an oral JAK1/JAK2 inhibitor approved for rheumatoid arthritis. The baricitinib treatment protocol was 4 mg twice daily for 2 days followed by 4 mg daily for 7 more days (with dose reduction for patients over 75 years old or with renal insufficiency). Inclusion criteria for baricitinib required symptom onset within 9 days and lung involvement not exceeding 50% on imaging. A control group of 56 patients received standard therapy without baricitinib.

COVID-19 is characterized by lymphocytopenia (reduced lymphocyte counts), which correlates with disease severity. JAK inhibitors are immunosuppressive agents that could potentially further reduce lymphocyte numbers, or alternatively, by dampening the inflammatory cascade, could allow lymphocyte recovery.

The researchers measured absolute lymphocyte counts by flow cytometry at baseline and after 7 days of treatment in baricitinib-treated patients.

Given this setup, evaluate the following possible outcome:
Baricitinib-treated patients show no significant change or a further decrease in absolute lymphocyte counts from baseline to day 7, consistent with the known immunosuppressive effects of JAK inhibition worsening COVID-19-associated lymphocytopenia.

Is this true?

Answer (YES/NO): NO